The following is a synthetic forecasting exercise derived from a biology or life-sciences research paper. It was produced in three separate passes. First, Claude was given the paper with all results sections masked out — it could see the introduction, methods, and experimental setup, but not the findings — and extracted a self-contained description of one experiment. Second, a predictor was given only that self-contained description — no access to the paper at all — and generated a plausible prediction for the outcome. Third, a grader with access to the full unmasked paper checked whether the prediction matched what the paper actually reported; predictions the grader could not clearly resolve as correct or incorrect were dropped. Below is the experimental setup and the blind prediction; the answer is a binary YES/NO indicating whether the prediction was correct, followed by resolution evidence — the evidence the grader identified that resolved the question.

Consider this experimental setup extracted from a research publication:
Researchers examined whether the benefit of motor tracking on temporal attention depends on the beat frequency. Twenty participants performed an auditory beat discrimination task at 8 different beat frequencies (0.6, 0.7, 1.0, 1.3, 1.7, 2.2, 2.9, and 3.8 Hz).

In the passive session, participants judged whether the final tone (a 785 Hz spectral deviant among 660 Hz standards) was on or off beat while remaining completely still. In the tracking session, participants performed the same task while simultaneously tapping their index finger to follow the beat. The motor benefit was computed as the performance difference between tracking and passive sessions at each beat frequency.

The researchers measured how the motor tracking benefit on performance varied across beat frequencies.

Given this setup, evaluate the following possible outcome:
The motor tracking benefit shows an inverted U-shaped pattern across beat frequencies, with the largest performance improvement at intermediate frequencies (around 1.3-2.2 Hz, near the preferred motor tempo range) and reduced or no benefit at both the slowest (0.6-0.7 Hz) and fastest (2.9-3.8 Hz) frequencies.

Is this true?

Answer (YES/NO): YES